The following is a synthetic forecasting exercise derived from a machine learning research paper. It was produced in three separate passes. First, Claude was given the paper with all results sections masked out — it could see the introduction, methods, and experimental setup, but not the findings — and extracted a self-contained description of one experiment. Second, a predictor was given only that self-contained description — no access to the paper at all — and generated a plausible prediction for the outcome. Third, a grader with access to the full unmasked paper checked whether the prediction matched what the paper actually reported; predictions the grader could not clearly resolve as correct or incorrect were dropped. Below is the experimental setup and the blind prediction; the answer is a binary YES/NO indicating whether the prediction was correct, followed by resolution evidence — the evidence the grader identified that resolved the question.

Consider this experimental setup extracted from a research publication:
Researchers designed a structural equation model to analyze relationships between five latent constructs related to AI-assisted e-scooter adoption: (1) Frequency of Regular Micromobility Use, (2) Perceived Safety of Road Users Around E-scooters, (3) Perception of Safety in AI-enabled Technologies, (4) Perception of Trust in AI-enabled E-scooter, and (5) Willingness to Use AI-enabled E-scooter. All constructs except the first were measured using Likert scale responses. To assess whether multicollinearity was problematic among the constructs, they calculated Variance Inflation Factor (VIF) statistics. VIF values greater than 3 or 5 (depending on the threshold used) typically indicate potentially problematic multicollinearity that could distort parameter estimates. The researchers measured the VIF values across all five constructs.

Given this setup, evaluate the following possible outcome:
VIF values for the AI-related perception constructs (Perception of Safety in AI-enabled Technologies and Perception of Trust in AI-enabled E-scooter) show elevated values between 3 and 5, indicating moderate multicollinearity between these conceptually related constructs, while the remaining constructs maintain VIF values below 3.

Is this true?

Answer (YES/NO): NO